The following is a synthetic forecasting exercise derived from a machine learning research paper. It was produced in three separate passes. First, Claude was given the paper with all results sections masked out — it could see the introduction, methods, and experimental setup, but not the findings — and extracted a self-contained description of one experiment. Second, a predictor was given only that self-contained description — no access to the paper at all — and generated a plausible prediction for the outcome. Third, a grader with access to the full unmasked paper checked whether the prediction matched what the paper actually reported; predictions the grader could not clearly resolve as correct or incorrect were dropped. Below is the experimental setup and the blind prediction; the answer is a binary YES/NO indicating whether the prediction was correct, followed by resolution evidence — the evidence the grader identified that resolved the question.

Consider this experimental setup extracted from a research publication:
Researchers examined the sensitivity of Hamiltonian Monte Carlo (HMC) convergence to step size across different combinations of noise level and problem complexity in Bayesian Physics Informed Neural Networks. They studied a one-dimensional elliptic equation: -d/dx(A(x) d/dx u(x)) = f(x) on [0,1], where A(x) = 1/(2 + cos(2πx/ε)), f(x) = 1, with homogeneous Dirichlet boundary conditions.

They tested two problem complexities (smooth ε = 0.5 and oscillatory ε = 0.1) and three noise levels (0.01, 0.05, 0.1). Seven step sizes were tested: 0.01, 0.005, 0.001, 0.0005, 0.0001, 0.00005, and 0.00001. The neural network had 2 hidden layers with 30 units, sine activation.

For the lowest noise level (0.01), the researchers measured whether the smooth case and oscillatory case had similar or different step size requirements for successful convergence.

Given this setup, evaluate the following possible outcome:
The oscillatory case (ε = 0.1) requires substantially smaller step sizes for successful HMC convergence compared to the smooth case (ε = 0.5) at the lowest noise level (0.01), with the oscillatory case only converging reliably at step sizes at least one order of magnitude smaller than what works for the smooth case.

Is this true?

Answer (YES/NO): NO